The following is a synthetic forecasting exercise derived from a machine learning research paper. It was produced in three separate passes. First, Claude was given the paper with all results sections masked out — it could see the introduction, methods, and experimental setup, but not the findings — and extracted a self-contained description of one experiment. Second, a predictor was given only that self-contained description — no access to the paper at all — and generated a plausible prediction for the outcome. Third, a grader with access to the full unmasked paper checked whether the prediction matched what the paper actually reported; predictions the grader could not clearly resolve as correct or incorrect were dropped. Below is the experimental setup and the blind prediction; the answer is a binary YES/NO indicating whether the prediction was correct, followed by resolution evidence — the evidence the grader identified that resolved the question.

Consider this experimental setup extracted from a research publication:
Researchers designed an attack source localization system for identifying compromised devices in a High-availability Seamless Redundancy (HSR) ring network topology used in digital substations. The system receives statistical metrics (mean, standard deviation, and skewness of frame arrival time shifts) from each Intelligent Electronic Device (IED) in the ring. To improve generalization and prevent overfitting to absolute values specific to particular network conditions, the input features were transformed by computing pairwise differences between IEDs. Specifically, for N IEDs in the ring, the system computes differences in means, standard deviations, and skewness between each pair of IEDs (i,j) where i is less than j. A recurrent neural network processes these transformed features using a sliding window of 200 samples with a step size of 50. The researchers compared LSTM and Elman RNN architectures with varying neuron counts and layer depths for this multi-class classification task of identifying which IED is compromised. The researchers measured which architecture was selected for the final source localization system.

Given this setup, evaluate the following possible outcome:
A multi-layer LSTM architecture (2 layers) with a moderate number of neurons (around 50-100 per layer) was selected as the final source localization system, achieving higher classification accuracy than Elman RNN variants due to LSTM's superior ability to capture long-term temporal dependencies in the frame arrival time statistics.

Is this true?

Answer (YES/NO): NO